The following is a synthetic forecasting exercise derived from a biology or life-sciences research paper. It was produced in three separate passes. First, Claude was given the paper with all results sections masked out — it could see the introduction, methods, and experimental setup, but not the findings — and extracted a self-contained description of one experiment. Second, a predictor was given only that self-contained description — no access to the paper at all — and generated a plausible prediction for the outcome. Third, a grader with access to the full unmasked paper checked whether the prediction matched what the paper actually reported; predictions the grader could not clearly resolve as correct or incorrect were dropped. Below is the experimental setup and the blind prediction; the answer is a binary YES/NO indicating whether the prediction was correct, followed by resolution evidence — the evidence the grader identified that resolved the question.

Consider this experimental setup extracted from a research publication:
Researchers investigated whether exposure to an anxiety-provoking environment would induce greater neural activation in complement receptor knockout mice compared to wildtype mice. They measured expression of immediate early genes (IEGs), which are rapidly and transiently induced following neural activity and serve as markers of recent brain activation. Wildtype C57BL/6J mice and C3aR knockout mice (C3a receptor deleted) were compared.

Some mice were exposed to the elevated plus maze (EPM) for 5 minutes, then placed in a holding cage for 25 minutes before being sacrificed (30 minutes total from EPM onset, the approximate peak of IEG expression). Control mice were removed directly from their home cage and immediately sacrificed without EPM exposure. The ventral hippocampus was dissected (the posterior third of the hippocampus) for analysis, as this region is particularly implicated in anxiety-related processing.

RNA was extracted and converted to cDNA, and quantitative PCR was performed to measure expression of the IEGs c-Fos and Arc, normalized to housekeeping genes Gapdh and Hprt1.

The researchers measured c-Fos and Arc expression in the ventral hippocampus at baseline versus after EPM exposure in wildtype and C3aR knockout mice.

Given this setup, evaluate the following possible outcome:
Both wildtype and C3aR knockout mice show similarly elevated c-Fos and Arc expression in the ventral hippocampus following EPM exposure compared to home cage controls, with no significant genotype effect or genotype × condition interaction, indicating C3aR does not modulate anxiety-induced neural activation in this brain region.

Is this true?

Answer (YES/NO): NO